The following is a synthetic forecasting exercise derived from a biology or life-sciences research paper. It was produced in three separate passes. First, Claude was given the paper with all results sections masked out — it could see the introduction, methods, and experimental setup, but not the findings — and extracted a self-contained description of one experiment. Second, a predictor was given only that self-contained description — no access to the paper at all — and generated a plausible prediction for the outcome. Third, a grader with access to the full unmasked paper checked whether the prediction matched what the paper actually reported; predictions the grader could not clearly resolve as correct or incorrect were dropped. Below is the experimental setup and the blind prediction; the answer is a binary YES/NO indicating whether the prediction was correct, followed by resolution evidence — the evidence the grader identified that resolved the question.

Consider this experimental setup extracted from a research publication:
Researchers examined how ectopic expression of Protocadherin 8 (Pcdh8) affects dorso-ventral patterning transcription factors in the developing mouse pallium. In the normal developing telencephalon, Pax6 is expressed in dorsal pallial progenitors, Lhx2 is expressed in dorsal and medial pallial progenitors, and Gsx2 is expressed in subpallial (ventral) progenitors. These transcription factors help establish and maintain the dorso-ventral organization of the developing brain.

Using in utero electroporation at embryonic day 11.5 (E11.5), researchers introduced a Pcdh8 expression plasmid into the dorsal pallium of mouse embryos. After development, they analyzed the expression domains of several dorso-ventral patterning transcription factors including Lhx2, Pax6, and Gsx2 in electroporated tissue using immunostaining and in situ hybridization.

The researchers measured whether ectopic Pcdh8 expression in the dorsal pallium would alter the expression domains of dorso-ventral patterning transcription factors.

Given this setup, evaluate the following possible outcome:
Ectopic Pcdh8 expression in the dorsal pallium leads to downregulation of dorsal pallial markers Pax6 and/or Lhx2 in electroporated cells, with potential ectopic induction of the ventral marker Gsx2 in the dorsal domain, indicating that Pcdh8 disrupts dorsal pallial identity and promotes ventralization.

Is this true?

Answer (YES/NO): NO